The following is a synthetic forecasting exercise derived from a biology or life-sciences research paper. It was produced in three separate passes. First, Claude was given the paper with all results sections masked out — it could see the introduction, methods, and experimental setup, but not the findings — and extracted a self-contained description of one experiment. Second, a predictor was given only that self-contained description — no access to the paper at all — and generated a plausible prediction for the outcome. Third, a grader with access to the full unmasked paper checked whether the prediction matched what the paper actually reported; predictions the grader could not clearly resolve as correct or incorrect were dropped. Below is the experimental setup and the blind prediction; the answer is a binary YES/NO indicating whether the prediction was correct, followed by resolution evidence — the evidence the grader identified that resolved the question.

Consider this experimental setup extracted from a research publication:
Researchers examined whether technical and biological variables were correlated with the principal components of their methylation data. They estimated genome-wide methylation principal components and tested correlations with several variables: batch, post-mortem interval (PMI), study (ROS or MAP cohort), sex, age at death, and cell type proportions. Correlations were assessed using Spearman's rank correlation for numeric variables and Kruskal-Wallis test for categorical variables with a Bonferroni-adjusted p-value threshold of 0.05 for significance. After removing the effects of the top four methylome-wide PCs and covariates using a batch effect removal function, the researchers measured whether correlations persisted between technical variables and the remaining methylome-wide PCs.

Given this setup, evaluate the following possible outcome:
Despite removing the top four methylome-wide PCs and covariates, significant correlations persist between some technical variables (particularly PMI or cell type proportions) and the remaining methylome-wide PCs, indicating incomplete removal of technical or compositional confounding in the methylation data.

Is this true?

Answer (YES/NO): YES